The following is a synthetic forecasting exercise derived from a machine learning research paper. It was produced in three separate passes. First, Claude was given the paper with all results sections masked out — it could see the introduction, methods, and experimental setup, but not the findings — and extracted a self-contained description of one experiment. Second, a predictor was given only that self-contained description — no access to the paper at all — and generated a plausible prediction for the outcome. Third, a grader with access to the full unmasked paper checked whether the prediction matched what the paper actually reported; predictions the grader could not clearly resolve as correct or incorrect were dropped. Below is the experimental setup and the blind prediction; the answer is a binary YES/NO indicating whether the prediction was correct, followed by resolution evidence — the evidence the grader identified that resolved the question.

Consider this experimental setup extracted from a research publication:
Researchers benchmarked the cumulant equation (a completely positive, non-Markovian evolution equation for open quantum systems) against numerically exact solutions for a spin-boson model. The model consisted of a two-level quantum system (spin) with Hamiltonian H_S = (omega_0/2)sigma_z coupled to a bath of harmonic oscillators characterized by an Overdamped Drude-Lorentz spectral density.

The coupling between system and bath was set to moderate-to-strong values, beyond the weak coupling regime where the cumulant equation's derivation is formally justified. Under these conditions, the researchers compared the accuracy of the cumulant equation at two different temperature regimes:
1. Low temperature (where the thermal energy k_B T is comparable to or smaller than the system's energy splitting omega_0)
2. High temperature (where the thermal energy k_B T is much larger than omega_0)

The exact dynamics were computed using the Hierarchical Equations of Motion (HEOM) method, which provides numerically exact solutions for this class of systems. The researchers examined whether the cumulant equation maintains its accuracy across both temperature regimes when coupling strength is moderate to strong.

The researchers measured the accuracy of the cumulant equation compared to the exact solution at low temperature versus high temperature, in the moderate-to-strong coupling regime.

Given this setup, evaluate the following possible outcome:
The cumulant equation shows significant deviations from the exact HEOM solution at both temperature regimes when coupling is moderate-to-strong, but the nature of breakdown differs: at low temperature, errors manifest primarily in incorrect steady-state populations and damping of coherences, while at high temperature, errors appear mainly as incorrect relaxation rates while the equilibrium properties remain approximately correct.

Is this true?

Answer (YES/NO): NO